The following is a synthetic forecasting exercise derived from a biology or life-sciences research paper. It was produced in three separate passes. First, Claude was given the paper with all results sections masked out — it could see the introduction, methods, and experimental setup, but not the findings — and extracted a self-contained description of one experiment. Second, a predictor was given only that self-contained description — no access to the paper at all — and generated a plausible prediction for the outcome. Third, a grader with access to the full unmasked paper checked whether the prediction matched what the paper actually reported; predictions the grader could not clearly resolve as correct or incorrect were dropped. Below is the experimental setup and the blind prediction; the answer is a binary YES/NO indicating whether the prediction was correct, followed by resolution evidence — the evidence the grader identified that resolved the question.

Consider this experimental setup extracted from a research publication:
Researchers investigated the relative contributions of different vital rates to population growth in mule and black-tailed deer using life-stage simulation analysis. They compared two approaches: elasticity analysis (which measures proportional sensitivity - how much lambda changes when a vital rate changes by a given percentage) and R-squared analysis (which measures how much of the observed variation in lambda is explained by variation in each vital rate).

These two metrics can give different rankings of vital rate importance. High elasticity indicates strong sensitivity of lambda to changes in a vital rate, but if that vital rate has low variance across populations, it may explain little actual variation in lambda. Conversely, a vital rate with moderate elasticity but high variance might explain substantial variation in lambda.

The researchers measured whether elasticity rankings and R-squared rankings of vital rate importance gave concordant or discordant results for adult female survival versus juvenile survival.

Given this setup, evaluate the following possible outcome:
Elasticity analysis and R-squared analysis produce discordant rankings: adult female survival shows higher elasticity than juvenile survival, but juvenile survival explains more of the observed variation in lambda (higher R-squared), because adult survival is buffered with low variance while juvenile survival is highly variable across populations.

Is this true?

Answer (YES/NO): NO